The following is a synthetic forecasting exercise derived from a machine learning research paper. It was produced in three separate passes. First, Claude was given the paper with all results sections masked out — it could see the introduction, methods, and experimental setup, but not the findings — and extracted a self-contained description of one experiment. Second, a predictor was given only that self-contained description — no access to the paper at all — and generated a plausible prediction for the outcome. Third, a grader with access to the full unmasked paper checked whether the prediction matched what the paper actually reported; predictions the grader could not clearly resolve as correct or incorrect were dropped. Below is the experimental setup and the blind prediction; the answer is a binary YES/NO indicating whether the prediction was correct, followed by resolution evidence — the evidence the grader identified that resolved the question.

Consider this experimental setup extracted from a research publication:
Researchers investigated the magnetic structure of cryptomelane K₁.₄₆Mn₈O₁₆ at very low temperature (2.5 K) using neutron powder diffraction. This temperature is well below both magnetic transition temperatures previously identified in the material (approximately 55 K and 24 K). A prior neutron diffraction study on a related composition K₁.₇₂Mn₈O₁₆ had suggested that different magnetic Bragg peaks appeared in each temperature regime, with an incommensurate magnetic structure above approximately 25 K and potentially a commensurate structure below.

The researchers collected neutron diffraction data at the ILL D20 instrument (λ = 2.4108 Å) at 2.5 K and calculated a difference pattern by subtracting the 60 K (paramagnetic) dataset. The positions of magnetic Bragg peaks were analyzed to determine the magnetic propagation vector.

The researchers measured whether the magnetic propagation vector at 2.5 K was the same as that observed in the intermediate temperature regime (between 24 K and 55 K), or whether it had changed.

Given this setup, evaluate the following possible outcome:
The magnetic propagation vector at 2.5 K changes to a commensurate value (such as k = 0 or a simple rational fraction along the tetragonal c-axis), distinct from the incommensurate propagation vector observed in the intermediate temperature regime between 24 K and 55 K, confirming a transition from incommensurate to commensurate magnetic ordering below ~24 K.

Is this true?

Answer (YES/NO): NO